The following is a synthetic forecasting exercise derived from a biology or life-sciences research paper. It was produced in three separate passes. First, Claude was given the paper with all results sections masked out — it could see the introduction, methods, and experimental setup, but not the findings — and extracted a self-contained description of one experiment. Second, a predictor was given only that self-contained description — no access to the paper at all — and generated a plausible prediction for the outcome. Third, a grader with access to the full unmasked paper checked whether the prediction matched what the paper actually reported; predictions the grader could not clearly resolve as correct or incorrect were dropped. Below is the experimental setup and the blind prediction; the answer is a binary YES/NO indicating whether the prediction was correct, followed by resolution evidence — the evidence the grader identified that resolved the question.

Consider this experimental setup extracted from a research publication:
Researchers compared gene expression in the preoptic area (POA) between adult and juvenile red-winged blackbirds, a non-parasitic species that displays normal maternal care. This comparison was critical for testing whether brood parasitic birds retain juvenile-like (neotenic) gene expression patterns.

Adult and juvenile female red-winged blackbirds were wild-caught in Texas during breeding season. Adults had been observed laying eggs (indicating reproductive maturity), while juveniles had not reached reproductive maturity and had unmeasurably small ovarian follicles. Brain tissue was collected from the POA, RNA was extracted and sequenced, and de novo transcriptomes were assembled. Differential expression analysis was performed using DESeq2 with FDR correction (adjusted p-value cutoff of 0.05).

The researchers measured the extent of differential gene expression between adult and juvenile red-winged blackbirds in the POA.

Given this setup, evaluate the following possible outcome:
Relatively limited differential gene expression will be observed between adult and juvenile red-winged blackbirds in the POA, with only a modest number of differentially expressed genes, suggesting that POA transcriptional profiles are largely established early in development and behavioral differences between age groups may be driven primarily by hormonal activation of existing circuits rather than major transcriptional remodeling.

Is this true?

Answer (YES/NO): YES